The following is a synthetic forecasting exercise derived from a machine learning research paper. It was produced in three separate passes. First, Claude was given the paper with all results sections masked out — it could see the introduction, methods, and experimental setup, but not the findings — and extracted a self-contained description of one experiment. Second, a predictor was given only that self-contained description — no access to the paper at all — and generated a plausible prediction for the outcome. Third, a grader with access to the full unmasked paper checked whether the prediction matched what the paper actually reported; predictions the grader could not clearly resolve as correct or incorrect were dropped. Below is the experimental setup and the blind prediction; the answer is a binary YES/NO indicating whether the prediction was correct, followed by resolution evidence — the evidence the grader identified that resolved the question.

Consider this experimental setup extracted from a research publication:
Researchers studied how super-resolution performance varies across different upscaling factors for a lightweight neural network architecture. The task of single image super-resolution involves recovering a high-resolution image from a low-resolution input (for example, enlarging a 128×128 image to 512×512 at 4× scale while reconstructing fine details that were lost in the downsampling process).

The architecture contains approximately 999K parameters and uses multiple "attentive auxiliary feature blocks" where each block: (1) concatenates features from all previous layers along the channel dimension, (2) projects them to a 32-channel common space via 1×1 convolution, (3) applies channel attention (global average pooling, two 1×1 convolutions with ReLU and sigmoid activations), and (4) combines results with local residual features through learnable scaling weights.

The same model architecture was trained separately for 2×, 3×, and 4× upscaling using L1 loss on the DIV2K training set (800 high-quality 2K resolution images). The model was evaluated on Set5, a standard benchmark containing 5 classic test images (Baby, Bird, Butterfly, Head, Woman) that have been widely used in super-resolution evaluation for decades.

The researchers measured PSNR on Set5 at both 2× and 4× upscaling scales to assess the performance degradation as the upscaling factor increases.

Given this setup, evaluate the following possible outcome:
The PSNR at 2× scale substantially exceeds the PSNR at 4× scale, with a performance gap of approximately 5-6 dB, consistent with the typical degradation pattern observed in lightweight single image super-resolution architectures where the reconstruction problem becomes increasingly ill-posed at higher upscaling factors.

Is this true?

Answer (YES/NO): YES